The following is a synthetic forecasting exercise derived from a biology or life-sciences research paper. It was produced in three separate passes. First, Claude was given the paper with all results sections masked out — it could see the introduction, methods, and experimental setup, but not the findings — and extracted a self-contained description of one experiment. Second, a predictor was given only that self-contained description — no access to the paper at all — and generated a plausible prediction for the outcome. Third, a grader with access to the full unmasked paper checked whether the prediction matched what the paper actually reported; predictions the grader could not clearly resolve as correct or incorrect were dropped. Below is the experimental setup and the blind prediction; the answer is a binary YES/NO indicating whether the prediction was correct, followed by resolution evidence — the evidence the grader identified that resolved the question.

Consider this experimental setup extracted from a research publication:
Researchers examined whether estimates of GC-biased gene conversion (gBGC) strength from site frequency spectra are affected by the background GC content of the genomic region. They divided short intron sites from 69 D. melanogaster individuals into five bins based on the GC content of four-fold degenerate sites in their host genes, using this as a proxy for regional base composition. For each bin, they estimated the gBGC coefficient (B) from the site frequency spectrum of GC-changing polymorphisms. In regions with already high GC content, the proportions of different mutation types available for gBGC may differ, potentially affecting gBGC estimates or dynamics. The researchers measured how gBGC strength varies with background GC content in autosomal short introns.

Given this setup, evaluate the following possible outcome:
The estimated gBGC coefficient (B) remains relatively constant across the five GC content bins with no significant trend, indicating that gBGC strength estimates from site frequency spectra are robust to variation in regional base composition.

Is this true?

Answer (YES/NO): NO